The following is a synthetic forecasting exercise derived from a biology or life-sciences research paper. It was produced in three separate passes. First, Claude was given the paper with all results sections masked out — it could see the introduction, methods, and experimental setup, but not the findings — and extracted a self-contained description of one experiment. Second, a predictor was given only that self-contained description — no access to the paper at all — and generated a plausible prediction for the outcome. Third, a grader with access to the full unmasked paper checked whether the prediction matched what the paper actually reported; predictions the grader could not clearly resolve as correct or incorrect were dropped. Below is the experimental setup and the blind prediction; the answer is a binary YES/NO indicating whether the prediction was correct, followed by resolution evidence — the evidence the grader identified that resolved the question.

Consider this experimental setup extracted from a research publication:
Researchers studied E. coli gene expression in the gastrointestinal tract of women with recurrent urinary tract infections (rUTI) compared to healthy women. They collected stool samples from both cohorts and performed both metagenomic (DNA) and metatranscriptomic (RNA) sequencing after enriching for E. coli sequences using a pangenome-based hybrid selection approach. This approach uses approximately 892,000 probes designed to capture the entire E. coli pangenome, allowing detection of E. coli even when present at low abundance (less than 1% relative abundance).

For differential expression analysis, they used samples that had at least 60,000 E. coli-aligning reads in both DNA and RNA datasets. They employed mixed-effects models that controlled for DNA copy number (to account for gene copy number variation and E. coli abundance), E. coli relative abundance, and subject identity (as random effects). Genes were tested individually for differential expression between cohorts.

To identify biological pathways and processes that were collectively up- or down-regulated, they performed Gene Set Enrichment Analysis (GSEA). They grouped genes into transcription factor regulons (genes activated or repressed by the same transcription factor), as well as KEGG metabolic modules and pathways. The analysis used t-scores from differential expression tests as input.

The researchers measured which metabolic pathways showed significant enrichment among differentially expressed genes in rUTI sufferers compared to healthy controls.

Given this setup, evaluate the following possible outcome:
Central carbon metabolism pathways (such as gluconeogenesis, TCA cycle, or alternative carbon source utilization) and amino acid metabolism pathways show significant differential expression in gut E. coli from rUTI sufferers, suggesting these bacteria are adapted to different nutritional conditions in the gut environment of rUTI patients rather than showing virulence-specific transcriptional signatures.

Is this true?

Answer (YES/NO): YES